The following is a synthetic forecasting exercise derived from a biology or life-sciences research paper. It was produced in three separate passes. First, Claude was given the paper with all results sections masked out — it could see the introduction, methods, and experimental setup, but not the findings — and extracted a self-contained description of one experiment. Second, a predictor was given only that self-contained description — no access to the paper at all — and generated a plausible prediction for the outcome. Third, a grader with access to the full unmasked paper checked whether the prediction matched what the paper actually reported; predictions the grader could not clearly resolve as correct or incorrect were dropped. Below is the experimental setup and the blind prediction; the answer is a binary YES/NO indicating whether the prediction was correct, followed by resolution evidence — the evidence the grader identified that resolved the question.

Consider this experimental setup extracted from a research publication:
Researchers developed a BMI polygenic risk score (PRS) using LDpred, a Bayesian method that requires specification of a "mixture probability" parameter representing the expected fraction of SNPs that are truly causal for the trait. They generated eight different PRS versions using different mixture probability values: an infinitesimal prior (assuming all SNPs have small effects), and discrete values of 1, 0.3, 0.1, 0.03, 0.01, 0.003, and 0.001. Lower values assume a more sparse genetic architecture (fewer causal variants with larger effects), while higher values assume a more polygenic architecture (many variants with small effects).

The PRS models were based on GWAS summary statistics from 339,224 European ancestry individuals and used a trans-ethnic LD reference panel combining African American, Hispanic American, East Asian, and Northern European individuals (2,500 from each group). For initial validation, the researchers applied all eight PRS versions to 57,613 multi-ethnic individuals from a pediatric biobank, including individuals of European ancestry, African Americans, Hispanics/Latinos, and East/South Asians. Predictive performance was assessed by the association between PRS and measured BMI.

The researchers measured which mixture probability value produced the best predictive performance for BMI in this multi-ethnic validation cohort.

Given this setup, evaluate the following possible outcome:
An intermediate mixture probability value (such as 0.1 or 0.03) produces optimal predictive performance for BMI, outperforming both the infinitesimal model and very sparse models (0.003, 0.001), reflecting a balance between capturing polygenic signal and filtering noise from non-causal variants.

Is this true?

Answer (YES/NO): YES